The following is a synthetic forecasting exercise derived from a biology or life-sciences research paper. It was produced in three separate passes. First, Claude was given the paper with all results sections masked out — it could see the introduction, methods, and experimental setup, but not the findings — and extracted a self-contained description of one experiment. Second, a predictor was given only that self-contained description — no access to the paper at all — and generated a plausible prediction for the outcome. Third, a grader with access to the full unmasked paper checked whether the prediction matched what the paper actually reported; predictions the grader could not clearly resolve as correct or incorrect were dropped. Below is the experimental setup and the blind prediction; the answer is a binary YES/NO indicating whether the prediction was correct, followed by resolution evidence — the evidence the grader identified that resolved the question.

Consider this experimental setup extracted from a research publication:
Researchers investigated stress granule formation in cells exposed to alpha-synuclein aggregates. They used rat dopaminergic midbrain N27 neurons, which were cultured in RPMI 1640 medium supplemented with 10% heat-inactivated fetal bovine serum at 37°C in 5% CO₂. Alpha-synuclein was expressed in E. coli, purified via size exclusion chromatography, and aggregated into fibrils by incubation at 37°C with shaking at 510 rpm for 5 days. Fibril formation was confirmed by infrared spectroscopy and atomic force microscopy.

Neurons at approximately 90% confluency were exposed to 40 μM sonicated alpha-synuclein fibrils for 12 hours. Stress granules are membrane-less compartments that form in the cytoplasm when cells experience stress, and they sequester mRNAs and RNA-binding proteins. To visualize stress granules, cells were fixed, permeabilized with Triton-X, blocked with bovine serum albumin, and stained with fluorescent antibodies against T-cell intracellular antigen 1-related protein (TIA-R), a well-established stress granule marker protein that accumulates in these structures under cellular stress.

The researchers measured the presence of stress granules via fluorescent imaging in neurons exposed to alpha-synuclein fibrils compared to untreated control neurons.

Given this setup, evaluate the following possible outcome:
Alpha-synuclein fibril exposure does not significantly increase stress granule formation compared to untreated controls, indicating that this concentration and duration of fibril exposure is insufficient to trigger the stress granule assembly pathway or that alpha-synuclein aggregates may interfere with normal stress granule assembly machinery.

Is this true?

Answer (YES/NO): NO